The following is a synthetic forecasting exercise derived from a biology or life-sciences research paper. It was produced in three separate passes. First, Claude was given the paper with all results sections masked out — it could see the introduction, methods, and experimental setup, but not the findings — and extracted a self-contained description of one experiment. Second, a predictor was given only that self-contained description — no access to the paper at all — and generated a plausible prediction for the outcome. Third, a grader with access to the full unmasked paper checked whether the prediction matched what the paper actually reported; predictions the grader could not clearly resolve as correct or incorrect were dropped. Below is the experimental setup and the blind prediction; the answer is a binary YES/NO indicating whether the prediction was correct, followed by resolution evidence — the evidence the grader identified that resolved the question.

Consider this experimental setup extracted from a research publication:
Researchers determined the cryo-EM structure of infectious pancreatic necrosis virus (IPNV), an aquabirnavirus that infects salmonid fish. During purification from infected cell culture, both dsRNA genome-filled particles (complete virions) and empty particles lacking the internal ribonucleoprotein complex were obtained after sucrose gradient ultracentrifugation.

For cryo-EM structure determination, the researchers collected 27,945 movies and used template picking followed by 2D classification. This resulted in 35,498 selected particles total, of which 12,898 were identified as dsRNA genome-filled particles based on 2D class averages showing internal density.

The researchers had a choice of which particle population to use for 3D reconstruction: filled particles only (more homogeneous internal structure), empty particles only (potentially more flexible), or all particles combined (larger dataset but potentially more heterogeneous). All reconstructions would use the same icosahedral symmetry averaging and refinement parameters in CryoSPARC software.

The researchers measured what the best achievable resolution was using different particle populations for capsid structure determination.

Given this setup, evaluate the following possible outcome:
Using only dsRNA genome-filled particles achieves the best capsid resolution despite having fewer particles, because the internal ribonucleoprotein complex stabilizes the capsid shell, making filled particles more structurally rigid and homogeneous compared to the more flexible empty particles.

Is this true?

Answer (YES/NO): NO